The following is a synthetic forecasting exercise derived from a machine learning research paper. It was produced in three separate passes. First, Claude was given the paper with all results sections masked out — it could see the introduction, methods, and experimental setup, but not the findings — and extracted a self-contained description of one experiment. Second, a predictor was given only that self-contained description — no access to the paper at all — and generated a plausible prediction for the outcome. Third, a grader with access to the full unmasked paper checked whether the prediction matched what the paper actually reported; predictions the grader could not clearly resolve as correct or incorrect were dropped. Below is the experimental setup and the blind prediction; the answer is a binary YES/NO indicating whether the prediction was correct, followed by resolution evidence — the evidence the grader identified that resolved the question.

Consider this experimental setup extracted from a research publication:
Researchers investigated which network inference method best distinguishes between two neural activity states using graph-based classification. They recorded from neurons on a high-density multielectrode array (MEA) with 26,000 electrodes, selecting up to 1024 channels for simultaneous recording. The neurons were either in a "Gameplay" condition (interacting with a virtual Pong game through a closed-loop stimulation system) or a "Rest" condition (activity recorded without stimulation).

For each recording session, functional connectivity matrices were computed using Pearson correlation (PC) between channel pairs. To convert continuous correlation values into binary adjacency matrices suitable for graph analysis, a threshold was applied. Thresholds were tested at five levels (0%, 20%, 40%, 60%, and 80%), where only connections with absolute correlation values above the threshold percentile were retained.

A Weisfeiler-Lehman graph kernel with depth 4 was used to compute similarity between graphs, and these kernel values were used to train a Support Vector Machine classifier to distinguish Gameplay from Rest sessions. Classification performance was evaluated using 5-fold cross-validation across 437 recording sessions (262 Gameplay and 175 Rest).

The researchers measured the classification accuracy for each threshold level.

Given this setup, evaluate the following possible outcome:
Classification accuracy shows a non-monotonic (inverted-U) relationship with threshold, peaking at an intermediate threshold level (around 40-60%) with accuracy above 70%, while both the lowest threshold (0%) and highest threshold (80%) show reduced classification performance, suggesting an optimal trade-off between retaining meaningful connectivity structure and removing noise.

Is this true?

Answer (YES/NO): YES